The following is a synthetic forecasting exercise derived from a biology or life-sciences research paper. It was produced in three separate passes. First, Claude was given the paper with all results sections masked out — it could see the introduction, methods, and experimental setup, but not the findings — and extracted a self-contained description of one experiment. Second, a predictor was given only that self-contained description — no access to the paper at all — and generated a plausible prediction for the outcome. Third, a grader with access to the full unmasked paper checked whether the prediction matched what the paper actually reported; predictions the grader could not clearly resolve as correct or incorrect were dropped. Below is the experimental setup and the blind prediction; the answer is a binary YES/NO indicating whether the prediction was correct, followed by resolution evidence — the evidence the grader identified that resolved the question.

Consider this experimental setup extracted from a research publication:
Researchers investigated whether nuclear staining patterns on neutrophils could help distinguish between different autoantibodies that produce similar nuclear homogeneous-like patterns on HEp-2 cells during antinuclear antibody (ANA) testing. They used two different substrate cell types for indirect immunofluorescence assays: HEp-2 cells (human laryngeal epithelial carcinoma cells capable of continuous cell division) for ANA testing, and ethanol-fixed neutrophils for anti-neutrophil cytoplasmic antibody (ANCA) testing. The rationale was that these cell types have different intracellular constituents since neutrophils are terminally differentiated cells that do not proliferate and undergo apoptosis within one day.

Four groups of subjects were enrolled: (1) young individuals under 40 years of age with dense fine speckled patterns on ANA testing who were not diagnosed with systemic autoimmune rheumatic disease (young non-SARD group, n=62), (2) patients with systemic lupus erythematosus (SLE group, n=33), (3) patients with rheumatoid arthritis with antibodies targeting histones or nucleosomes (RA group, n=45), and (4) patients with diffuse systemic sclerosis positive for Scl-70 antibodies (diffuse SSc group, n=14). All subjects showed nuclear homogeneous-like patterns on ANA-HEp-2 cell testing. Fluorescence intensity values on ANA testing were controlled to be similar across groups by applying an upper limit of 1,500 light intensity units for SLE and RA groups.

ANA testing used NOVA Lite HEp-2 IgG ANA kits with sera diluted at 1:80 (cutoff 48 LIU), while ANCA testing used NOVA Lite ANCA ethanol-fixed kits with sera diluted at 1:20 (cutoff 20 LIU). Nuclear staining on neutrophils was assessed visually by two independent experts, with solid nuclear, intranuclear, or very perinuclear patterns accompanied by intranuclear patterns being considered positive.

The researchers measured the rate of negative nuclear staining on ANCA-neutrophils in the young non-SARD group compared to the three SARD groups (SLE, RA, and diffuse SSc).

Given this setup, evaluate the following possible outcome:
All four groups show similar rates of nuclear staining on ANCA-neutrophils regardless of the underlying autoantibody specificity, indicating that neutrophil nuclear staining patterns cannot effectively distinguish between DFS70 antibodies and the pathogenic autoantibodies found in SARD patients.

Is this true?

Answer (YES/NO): NO